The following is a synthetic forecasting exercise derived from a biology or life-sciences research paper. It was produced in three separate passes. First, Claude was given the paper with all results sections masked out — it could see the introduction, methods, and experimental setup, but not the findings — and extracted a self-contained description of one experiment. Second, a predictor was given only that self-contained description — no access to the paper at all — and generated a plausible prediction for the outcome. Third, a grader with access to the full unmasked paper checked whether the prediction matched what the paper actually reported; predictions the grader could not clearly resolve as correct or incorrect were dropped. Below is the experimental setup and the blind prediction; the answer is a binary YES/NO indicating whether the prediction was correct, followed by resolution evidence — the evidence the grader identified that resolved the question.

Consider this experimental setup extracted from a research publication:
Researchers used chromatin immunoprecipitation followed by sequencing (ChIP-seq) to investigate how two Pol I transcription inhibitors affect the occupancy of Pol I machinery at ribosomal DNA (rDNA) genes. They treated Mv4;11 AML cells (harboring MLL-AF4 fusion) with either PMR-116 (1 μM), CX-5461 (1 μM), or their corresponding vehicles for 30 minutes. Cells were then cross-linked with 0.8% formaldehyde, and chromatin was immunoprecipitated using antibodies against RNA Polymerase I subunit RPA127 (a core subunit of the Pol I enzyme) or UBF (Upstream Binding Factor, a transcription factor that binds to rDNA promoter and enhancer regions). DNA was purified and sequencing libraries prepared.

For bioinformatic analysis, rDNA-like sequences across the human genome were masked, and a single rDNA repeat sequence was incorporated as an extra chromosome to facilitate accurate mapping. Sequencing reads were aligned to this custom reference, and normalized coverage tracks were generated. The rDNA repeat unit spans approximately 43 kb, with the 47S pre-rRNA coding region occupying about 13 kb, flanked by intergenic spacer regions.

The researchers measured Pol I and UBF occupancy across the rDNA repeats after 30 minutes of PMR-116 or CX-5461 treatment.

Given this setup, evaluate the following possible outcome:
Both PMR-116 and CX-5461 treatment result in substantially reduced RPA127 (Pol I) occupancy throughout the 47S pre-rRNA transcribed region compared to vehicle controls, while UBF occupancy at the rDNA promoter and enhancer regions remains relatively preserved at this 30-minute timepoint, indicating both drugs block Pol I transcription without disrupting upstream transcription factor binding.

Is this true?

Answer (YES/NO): NO